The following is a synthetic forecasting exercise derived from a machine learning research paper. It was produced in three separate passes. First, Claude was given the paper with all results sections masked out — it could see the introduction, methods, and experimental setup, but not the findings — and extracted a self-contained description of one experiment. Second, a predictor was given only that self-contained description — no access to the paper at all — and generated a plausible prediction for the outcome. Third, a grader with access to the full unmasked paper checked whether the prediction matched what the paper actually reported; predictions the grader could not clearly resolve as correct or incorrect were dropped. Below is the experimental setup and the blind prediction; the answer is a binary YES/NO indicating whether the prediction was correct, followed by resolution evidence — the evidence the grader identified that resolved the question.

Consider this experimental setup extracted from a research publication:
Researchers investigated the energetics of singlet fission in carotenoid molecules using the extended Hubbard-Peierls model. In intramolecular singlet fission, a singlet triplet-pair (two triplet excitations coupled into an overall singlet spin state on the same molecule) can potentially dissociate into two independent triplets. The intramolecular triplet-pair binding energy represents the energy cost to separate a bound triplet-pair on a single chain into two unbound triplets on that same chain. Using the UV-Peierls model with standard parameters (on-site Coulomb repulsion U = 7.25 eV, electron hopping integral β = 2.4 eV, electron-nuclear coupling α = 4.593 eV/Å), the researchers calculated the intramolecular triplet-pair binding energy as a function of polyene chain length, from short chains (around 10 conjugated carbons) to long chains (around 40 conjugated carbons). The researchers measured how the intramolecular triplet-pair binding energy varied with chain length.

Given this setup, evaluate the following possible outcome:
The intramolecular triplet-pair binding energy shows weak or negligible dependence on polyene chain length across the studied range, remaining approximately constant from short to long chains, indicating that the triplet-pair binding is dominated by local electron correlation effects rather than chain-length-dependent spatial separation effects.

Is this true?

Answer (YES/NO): NO